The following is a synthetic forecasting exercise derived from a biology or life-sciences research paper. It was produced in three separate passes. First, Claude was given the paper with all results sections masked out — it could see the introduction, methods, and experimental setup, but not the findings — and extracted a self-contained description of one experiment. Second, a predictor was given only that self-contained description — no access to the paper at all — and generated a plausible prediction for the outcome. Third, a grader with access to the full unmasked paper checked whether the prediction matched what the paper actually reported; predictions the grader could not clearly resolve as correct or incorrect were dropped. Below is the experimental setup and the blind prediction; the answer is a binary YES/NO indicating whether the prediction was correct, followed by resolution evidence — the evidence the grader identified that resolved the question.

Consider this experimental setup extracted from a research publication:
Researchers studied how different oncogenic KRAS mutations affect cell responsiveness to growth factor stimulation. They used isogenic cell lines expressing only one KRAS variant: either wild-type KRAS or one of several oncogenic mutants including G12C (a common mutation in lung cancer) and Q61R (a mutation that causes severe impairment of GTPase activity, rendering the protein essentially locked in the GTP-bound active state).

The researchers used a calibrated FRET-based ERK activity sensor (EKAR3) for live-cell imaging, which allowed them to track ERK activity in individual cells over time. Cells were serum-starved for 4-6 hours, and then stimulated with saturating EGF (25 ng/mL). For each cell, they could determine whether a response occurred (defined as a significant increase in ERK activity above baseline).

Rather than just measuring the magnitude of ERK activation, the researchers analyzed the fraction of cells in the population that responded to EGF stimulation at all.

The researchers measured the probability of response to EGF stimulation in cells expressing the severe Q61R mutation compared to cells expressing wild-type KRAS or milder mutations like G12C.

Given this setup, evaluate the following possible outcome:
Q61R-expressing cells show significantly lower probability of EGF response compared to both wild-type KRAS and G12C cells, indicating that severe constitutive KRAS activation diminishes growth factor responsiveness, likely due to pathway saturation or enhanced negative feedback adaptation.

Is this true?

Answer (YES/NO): YES